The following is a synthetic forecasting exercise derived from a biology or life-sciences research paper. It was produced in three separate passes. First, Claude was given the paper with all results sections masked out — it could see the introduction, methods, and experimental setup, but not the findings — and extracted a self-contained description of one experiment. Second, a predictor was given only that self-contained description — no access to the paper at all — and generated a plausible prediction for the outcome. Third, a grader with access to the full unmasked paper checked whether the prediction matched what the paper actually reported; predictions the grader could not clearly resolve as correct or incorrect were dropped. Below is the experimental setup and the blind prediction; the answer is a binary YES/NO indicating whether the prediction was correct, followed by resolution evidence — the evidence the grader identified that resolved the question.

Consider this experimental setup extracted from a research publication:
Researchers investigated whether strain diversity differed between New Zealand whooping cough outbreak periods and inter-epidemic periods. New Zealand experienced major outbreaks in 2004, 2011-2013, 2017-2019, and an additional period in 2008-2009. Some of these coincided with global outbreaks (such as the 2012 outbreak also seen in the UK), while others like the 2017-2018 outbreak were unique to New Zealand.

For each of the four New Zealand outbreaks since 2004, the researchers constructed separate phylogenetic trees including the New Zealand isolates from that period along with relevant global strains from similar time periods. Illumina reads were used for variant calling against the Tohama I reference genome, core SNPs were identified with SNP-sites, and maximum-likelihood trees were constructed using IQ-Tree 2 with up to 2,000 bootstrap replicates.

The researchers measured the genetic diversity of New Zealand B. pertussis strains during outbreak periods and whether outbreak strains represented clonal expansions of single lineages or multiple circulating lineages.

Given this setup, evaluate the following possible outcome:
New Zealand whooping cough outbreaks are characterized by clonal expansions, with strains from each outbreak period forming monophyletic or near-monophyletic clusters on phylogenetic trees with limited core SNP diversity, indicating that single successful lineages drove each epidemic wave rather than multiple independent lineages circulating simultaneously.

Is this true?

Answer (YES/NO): NO